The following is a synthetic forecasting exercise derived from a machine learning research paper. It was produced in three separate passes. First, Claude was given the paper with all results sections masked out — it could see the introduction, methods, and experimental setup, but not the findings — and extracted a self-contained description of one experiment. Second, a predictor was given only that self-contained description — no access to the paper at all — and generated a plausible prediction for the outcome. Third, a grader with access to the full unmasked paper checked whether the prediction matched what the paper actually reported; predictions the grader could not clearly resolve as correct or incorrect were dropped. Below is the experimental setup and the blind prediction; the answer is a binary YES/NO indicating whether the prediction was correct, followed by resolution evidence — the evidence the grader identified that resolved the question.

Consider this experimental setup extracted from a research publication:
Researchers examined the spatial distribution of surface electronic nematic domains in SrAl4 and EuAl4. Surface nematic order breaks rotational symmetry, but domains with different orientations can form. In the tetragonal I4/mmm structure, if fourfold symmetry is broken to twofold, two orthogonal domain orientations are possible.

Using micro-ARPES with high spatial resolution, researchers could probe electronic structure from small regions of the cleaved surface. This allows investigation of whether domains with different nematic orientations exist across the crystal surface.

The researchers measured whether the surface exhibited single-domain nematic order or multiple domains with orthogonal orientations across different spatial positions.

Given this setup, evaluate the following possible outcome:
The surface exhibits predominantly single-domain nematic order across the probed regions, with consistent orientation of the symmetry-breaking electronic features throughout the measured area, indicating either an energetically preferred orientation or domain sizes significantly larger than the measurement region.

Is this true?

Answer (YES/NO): NO